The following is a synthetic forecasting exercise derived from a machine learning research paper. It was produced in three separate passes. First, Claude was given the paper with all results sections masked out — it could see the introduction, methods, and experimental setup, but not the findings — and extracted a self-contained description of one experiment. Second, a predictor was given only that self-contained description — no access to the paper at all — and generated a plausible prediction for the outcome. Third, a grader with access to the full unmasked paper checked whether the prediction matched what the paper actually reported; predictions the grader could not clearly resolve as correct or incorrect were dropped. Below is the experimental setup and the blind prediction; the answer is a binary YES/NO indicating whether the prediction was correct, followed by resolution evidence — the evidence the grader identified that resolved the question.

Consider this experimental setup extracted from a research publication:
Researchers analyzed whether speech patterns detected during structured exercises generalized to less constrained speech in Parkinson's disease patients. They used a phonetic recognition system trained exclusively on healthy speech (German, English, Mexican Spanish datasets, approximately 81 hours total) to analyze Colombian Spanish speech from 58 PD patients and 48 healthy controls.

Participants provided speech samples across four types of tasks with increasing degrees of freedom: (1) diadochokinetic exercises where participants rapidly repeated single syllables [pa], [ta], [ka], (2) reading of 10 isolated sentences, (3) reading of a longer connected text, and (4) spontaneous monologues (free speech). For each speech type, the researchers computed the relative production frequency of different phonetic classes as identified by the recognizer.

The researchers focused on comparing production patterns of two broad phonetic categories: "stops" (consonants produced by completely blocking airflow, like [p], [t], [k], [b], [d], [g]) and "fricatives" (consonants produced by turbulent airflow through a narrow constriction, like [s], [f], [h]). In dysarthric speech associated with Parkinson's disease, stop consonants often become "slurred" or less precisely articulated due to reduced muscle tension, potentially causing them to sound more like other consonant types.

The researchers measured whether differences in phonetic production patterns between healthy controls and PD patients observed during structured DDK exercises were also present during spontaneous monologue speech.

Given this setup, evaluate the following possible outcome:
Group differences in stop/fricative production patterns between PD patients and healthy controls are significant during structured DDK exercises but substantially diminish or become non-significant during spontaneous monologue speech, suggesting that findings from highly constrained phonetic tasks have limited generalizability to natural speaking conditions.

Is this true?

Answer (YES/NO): NO